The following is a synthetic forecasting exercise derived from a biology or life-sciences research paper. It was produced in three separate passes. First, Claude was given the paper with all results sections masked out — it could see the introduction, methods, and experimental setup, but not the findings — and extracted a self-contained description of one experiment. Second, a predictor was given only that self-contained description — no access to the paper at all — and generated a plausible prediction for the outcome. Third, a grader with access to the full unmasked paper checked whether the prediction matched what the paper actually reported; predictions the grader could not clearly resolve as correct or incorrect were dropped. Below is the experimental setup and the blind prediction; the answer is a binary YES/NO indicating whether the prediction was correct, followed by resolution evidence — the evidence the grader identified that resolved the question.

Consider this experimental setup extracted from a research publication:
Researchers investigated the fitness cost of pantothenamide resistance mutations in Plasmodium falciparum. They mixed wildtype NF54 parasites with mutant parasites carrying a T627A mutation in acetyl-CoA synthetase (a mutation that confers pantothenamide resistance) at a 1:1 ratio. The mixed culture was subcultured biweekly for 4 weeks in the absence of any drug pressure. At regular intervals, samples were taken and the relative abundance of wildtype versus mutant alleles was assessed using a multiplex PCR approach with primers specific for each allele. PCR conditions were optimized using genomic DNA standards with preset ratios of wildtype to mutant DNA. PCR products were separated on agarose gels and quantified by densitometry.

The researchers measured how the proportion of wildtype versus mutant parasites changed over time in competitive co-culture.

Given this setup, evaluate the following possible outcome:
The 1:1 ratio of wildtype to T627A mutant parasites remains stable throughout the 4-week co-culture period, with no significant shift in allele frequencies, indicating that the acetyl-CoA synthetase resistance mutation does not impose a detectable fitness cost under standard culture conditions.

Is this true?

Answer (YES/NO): NO